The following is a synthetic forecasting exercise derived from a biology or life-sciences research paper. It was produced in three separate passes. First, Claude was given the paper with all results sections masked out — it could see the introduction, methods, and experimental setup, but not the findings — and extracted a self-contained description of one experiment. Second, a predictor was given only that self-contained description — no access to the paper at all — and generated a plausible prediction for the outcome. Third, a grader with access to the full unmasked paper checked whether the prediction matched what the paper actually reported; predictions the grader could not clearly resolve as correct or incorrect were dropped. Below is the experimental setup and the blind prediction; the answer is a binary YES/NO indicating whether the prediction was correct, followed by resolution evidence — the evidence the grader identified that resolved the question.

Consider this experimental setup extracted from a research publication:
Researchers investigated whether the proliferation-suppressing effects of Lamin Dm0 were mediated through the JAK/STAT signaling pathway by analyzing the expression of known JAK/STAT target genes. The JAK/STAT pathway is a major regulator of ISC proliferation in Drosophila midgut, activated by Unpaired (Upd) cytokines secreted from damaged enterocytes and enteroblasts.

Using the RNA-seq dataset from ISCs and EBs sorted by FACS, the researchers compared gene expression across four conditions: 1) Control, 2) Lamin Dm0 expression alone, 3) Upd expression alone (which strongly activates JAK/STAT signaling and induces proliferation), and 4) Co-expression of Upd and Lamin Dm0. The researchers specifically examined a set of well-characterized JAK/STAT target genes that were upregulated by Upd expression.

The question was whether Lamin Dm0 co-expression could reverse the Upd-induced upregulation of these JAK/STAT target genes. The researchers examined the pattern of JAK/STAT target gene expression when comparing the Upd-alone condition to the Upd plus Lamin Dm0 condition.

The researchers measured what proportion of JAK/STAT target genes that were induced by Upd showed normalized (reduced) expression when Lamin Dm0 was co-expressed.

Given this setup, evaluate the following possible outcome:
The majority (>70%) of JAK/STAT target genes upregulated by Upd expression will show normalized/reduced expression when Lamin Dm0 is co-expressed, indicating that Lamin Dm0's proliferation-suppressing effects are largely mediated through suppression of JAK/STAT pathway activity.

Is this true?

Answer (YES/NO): NO